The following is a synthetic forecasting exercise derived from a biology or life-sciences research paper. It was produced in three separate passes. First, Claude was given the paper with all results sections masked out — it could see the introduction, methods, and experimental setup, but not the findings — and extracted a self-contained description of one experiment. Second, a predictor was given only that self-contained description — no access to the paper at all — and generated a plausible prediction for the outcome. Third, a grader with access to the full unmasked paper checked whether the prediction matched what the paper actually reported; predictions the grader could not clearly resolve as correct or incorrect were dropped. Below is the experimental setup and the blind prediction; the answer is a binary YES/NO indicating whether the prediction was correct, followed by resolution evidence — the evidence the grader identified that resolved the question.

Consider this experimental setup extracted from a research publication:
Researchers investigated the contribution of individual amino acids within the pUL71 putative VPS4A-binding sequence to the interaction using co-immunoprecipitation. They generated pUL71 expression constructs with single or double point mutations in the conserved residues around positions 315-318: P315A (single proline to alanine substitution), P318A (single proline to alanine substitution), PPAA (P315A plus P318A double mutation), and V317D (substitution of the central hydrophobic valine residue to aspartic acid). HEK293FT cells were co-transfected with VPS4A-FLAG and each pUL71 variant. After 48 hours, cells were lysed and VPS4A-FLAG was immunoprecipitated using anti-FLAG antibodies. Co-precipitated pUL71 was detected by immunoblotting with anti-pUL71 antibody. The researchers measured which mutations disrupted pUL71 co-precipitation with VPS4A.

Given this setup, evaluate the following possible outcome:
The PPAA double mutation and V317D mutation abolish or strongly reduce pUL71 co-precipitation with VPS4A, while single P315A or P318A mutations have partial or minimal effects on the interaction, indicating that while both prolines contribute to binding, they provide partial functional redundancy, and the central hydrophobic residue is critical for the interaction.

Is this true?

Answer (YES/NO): YES